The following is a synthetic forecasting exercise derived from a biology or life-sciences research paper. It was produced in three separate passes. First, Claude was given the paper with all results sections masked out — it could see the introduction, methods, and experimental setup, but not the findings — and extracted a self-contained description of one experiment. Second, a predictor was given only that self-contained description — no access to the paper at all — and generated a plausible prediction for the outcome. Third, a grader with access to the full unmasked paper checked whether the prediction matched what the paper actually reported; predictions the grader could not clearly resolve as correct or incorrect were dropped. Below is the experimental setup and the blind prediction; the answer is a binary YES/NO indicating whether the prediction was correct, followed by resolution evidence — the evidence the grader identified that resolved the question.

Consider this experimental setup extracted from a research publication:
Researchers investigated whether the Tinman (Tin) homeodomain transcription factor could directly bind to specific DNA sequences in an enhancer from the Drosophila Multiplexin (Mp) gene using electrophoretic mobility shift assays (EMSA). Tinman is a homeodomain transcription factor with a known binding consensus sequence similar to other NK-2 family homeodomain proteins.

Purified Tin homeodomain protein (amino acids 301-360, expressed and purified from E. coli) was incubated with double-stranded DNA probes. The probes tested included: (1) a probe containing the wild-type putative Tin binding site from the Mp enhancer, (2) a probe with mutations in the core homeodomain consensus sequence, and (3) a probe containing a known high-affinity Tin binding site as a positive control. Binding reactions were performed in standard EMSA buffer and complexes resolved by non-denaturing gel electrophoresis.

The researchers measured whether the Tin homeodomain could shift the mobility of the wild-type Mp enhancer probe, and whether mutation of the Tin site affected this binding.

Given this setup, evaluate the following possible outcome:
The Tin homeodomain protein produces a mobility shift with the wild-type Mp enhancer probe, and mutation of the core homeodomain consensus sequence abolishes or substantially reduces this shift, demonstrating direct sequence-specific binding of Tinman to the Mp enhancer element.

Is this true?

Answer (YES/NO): NO